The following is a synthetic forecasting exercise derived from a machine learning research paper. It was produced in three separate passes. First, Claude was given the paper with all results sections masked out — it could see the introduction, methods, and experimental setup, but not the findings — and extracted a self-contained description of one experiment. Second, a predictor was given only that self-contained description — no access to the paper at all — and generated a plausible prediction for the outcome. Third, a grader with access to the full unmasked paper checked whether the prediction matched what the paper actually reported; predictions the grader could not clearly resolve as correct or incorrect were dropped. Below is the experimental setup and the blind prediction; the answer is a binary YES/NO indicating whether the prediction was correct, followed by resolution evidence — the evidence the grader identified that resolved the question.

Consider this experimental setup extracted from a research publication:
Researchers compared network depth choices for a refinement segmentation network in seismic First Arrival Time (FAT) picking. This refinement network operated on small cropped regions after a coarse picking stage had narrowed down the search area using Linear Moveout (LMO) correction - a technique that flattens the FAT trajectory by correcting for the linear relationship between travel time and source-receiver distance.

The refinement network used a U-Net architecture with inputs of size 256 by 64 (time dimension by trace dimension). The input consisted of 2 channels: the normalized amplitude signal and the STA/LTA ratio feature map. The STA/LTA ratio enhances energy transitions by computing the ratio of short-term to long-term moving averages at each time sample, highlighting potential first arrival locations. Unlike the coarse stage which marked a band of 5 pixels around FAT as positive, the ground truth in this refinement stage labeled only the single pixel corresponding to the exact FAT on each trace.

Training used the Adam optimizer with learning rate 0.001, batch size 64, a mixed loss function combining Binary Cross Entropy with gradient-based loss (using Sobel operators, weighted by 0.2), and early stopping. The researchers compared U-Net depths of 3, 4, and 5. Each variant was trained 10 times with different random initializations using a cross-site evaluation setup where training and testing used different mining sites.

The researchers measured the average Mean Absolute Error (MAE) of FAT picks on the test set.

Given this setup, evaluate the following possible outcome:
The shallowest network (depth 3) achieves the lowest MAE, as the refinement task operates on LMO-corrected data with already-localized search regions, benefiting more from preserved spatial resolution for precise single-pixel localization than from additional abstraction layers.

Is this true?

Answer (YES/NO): NO